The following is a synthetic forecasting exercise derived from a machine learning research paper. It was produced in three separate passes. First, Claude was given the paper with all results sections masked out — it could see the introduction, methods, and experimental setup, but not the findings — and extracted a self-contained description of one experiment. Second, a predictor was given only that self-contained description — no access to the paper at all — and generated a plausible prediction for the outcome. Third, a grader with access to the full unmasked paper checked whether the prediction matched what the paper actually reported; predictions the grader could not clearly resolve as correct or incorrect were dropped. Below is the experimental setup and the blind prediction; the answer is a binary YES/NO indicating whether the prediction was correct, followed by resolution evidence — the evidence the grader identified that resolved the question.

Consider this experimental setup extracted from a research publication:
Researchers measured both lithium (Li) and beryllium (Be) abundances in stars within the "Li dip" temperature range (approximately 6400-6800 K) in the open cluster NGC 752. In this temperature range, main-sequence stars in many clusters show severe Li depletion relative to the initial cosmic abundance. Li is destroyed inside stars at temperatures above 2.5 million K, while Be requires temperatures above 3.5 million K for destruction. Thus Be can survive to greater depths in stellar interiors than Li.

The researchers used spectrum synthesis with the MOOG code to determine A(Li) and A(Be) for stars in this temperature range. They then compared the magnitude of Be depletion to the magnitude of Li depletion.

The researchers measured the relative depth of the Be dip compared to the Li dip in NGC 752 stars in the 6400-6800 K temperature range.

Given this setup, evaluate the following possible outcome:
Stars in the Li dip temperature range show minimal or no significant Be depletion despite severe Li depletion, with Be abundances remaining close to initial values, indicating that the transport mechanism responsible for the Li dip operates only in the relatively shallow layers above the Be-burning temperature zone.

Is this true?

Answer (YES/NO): NO